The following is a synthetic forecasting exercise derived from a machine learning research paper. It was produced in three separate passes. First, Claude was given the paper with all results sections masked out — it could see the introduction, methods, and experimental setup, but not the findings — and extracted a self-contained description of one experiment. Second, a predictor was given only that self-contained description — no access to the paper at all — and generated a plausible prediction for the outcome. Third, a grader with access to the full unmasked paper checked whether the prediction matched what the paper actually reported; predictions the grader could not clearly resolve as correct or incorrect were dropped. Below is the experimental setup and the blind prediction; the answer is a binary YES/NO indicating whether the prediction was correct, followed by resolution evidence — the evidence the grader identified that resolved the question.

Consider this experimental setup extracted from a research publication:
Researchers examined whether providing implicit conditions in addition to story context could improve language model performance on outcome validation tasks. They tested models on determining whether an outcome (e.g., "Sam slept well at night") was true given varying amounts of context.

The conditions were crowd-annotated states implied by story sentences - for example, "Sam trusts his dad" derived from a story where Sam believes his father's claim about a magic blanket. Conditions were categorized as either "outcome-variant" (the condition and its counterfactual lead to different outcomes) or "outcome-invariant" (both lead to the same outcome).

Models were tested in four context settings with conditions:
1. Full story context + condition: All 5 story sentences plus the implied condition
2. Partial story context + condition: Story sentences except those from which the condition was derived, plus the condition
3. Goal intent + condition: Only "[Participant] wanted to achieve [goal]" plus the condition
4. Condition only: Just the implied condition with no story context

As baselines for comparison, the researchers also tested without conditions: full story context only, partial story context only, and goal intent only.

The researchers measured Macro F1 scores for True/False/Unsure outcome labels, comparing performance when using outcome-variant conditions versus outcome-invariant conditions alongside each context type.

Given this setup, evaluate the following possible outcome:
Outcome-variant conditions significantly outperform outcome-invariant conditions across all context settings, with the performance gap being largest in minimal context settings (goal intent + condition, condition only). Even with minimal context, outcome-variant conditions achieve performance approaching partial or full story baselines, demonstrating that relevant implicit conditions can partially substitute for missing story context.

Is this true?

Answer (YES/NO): NO